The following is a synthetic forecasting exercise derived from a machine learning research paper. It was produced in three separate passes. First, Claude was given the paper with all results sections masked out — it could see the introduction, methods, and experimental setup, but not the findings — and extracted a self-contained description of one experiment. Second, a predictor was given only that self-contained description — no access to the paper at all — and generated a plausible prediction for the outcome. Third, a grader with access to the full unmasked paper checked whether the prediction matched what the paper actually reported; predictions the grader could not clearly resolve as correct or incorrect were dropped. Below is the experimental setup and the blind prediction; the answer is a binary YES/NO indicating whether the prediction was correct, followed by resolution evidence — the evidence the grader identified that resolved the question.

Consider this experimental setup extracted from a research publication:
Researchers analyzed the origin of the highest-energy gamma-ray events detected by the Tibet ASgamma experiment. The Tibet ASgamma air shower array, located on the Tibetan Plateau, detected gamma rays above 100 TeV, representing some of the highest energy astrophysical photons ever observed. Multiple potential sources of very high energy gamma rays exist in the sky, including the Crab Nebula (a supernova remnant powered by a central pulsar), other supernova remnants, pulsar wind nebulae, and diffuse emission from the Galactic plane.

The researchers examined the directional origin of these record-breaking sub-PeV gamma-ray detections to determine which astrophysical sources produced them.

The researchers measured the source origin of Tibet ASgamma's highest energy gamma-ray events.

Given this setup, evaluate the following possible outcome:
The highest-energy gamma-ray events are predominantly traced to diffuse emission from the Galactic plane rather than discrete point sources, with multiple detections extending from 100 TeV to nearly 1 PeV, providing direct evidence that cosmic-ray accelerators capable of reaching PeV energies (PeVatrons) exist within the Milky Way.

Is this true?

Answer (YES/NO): NO